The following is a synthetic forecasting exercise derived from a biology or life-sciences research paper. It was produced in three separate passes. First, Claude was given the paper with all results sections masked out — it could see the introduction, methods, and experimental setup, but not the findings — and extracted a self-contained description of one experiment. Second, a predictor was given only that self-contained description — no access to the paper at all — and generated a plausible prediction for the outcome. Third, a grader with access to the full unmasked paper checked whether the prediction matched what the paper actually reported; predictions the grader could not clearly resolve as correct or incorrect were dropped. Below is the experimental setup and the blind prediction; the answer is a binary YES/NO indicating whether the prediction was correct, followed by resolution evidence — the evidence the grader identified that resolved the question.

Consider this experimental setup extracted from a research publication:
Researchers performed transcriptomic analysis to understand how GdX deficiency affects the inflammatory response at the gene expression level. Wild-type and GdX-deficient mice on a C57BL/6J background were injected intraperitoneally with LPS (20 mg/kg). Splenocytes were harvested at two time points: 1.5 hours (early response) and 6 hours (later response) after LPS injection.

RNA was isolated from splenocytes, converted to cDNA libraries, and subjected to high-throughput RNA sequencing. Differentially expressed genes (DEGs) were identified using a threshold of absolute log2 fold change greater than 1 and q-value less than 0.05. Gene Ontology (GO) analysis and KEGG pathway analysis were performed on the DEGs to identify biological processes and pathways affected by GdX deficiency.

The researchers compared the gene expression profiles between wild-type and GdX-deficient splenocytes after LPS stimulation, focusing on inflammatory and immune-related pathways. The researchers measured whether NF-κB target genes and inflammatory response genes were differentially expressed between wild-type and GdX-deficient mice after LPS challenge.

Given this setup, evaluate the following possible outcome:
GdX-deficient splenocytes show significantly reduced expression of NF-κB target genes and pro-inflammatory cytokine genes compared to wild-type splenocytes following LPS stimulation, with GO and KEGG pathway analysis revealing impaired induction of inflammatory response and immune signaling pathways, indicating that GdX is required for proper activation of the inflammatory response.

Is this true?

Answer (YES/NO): YES